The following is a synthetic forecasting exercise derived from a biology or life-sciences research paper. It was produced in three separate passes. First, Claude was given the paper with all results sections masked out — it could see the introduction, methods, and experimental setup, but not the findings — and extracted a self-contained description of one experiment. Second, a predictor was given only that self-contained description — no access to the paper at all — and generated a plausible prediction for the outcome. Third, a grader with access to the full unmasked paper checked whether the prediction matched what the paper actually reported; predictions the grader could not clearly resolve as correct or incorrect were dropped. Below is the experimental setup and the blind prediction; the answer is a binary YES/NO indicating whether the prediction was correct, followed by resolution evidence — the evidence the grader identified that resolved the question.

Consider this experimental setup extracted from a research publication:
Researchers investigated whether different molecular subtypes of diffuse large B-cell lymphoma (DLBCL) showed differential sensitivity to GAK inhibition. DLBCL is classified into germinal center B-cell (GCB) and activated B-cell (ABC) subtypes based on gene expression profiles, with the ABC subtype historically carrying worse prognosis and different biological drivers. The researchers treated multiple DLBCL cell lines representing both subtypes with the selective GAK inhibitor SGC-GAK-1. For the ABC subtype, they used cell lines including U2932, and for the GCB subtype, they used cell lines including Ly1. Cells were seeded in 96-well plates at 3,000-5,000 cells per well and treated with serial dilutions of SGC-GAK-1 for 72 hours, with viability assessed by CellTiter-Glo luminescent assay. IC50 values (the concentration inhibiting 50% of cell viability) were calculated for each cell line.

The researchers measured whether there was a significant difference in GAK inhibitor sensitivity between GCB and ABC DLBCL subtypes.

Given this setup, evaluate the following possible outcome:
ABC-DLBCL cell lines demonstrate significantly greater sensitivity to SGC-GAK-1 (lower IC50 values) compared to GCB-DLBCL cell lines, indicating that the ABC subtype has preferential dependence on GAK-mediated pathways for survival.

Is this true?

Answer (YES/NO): YES